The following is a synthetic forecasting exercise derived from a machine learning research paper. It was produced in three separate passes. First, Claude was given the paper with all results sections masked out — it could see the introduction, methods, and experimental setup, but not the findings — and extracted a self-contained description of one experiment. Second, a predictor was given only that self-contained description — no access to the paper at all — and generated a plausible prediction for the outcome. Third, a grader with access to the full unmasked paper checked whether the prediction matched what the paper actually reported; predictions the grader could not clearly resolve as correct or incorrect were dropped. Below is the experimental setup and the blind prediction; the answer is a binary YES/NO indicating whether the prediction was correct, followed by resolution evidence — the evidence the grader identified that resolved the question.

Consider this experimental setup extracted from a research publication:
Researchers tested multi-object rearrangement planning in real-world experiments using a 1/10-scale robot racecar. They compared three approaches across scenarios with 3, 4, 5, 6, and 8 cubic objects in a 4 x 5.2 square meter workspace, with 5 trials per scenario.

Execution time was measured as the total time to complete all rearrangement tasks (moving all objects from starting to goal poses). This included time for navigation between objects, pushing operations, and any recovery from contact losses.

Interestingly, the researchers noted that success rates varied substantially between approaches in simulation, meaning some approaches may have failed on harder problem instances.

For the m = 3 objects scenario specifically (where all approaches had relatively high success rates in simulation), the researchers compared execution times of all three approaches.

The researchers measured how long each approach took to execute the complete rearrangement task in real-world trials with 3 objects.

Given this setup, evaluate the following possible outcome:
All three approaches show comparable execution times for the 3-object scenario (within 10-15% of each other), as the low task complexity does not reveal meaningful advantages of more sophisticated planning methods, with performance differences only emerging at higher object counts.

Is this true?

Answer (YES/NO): NO